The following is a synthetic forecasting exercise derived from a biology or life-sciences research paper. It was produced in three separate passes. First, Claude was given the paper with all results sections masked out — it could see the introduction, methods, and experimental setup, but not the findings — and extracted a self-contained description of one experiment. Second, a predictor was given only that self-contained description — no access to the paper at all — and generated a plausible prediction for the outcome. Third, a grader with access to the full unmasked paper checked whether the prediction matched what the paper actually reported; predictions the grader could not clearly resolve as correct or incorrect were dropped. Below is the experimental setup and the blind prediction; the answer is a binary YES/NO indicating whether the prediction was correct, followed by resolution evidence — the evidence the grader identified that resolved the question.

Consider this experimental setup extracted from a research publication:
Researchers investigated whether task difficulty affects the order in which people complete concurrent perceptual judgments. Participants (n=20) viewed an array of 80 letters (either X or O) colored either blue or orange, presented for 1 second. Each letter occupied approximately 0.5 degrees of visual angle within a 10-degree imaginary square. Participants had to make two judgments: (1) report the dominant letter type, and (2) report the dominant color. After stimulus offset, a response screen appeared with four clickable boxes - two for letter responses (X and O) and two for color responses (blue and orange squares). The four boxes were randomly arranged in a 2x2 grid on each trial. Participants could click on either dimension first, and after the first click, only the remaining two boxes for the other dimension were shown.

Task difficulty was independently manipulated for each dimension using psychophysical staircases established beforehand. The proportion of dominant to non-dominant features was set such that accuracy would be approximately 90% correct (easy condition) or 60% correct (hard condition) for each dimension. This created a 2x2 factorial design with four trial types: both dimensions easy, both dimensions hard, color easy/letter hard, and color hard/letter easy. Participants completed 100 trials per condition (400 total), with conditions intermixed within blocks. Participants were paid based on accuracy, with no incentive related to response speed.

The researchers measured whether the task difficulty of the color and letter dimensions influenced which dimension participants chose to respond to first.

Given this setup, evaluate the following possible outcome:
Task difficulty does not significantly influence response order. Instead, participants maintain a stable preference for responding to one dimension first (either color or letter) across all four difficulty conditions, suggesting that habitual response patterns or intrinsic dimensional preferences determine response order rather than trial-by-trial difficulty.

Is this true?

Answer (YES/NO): NO